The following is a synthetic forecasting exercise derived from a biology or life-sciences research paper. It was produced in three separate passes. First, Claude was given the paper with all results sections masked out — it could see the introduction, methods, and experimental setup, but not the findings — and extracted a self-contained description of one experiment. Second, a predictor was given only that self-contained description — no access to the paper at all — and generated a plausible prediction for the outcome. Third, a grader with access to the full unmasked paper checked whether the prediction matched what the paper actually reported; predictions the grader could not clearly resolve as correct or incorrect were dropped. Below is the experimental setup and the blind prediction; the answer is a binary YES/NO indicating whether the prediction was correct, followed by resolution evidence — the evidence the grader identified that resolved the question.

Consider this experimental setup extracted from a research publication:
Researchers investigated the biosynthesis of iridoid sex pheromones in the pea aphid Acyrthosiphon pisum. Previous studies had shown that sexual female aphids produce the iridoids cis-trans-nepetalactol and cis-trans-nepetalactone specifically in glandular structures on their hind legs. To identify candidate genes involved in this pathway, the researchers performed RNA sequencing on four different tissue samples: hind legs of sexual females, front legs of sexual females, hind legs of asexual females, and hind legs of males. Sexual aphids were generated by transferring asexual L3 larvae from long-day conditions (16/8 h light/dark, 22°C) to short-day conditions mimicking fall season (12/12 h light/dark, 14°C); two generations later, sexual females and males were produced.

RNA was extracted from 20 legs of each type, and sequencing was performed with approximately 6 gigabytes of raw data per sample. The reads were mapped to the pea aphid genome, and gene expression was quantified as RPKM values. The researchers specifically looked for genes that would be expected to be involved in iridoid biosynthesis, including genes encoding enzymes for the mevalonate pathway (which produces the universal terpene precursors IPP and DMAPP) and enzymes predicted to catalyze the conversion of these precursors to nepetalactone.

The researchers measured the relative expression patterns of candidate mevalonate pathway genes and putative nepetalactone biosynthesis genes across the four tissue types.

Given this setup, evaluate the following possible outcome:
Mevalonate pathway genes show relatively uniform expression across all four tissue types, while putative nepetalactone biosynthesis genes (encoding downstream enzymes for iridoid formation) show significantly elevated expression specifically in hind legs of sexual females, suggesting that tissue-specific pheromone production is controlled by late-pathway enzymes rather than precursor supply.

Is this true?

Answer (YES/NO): NO